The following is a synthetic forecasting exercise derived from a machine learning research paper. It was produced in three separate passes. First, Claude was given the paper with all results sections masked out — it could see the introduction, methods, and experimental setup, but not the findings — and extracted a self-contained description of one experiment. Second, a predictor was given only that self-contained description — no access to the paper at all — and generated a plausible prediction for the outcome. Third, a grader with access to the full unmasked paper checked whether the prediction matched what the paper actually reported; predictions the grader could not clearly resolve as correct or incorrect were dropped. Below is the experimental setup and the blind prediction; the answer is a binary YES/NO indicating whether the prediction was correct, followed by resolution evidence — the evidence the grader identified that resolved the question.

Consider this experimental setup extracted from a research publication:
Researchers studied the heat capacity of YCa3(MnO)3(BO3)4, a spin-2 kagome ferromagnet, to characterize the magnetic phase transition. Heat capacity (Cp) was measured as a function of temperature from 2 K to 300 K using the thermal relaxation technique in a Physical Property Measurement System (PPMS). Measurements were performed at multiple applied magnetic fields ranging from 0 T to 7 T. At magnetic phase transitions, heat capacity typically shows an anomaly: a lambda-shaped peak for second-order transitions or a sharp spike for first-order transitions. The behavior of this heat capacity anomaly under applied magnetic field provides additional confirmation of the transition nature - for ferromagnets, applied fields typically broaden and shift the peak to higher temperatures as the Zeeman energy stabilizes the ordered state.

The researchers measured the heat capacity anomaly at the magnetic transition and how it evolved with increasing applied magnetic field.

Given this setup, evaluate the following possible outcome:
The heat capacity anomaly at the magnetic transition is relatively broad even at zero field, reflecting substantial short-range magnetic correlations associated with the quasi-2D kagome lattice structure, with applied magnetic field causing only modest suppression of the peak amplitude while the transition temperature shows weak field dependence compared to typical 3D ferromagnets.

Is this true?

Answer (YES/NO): NO